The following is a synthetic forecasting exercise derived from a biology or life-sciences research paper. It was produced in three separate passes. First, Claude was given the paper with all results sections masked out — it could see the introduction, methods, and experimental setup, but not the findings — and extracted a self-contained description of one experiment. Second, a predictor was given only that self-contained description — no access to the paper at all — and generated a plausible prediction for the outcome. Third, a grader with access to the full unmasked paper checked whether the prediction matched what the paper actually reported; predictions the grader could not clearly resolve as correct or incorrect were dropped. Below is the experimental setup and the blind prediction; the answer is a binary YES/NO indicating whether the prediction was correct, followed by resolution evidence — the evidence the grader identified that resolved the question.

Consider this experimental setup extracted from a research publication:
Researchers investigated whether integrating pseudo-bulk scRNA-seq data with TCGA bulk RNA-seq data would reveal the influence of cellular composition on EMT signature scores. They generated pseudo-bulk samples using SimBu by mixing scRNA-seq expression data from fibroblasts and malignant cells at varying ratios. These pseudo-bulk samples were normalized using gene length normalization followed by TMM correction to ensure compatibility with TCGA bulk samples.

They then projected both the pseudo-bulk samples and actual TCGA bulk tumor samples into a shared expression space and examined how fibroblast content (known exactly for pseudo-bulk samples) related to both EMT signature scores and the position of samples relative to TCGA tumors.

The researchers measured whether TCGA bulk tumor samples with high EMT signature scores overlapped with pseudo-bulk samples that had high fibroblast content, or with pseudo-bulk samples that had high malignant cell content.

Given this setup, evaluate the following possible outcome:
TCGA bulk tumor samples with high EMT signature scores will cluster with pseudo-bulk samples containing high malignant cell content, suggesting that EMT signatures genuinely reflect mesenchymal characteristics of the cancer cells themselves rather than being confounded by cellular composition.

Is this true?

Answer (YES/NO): NO